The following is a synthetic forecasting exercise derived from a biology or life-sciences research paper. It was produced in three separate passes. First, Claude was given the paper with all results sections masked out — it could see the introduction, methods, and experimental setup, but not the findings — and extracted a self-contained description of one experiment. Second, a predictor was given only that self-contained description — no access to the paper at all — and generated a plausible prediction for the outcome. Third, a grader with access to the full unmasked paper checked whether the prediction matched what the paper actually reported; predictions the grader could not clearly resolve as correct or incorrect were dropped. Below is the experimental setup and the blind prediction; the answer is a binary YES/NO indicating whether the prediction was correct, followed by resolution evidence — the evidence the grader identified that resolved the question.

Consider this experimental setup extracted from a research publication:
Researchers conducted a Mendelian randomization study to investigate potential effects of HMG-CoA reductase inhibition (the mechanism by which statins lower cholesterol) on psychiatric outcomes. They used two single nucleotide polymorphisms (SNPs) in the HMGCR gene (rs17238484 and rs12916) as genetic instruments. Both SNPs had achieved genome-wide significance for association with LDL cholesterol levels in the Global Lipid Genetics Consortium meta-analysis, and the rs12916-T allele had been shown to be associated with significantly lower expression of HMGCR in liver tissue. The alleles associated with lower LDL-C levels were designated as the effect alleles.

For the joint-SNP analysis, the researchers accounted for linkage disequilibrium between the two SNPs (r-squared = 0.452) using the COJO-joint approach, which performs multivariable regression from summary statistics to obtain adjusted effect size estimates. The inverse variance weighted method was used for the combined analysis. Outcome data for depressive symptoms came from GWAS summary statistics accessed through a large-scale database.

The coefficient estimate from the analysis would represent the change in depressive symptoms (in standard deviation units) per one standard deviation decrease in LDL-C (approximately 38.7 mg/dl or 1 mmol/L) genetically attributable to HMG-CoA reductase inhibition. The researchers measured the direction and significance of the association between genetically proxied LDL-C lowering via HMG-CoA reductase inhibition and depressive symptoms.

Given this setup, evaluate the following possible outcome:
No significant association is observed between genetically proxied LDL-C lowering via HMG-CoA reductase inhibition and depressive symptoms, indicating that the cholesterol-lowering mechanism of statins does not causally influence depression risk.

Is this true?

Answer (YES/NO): NO